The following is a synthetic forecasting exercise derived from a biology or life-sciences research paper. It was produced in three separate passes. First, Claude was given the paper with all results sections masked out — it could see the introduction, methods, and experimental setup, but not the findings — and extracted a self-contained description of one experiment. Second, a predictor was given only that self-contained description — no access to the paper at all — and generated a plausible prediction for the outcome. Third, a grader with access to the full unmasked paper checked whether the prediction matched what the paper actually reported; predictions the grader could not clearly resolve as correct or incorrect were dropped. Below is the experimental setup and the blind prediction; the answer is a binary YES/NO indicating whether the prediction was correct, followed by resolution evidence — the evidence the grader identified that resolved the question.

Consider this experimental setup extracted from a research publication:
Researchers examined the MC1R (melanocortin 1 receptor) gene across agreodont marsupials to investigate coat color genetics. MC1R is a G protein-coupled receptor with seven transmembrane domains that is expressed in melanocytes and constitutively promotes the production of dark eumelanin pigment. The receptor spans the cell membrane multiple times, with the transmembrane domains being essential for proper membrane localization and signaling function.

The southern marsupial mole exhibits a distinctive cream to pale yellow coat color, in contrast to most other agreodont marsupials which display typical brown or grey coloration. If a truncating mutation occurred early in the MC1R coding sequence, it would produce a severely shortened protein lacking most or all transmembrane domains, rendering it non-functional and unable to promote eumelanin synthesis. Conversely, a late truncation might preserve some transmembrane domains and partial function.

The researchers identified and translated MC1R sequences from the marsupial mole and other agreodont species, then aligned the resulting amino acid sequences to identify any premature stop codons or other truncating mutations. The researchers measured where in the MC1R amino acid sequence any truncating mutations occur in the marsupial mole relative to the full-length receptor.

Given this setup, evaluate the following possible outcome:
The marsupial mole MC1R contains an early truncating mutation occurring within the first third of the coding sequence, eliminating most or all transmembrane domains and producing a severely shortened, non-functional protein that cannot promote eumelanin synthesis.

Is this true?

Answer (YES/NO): NO